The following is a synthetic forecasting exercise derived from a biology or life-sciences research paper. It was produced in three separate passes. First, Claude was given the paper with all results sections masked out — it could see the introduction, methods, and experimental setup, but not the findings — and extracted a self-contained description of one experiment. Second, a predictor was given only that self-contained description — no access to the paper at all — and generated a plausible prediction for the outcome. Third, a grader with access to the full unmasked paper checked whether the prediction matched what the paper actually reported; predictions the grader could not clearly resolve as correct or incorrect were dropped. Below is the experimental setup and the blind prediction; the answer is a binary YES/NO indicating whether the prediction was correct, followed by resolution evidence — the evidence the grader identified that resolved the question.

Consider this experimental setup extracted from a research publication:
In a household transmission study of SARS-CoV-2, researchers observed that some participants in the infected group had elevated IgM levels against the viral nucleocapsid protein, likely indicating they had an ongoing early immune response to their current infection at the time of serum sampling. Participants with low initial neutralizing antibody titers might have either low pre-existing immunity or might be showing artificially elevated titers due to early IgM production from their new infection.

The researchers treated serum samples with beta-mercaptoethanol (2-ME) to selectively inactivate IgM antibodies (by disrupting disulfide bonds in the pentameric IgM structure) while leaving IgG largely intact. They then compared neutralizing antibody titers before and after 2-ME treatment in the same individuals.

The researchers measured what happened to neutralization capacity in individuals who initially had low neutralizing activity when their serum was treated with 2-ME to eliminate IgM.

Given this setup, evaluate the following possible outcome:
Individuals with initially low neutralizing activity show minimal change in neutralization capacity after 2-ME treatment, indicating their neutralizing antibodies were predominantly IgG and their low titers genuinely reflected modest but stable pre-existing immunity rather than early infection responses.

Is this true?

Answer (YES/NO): NO